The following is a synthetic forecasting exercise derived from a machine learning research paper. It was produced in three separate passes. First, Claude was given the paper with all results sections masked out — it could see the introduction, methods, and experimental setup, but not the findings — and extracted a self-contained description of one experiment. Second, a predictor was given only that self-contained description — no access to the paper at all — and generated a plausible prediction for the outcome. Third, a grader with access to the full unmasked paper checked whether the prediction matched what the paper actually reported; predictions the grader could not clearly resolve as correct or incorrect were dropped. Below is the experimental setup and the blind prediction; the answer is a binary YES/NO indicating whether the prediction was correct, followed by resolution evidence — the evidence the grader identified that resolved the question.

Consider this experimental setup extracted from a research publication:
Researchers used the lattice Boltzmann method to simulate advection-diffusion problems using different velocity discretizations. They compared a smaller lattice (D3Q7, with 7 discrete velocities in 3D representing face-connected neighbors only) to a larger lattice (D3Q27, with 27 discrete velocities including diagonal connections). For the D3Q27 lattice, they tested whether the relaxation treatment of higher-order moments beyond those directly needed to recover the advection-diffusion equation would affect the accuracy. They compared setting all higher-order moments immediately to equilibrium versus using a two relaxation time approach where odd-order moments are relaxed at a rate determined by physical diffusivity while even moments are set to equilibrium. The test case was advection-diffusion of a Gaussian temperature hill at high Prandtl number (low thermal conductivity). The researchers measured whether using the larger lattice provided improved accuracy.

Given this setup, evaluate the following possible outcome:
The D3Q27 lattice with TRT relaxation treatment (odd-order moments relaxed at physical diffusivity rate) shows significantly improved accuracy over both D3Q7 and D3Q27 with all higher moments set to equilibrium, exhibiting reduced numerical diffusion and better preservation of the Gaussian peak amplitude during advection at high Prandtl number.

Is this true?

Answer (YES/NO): NO